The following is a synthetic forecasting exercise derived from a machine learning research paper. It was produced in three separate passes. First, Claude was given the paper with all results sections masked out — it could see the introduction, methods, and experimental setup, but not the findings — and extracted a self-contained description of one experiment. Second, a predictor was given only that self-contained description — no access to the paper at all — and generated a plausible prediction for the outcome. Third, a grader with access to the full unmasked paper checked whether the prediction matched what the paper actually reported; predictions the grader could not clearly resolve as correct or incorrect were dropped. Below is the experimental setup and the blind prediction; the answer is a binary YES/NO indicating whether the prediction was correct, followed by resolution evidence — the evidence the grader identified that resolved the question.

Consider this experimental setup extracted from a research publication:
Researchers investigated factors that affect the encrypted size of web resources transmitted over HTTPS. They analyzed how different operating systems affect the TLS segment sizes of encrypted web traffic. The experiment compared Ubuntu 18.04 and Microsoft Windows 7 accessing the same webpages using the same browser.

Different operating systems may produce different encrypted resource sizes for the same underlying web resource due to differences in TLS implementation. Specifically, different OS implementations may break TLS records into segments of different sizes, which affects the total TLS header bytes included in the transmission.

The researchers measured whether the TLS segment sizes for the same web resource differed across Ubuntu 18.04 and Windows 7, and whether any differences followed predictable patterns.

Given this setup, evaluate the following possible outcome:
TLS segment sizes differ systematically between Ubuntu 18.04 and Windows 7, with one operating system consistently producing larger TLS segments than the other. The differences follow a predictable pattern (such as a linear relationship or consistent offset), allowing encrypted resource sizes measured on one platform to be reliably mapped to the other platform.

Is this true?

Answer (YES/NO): YES